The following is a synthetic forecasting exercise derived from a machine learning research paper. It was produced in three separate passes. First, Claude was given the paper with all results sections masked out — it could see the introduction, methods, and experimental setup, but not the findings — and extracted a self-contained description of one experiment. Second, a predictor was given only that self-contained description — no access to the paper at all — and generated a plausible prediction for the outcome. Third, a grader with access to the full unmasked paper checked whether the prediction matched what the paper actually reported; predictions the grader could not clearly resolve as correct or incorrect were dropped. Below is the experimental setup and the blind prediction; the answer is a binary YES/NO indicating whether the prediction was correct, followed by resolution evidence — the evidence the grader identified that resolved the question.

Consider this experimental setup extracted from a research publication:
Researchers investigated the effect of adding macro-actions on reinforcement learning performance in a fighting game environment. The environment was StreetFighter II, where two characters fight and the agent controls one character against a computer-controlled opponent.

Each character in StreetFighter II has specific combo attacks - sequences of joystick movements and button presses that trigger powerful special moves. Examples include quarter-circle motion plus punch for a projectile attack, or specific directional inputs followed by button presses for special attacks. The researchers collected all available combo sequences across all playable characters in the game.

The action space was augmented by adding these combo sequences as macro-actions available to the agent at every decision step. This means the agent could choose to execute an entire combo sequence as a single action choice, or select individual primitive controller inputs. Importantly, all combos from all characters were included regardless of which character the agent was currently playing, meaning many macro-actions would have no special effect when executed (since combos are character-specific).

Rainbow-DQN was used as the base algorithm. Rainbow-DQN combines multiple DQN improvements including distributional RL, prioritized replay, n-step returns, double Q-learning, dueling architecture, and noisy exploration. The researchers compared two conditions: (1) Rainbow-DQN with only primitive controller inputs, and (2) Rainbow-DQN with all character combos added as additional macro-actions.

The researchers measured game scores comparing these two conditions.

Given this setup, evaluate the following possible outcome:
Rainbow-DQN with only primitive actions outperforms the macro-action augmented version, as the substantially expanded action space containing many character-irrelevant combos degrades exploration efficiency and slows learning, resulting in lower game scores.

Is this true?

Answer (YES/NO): NO